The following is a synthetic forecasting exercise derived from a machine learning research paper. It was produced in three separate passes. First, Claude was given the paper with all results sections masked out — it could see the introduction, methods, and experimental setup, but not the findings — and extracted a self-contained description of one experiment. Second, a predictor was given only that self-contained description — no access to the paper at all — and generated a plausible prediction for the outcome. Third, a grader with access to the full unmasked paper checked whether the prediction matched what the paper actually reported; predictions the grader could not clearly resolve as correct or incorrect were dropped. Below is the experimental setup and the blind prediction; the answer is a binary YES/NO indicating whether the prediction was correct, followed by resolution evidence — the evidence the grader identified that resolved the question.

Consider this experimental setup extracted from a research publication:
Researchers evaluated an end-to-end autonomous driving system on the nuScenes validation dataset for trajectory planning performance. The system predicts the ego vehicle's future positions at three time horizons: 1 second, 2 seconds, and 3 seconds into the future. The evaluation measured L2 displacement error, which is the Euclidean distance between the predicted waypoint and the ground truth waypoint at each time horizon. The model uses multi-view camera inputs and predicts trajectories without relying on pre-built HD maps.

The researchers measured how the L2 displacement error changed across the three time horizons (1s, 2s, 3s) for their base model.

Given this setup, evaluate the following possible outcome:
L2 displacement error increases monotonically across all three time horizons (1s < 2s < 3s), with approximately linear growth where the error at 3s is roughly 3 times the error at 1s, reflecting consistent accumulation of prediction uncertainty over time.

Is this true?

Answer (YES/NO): NO